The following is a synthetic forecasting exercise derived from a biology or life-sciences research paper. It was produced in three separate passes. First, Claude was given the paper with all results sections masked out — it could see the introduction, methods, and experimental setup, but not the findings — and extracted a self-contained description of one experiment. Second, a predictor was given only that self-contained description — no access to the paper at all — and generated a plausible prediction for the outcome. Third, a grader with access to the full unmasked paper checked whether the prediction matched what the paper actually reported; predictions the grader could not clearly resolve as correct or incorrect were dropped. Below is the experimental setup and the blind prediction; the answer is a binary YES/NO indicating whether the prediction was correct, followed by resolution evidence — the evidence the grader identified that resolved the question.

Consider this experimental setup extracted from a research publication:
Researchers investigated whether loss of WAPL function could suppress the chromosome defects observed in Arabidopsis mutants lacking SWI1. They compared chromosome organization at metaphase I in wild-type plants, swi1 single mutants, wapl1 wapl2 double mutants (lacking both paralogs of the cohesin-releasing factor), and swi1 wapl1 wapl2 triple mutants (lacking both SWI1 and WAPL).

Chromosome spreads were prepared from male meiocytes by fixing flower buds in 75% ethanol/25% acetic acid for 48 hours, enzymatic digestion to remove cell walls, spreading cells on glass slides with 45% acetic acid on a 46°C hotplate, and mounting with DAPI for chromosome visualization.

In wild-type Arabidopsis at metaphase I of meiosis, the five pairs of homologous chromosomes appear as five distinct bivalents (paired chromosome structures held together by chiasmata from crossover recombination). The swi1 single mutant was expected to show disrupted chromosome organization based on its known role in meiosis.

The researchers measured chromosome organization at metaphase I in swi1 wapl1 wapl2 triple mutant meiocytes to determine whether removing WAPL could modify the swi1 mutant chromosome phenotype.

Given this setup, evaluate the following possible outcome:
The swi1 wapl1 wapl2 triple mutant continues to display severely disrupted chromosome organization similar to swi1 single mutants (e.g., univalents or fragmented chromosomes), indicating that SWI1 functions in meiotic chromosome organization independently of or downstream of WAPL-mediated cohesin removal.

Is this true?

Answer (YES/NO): NO